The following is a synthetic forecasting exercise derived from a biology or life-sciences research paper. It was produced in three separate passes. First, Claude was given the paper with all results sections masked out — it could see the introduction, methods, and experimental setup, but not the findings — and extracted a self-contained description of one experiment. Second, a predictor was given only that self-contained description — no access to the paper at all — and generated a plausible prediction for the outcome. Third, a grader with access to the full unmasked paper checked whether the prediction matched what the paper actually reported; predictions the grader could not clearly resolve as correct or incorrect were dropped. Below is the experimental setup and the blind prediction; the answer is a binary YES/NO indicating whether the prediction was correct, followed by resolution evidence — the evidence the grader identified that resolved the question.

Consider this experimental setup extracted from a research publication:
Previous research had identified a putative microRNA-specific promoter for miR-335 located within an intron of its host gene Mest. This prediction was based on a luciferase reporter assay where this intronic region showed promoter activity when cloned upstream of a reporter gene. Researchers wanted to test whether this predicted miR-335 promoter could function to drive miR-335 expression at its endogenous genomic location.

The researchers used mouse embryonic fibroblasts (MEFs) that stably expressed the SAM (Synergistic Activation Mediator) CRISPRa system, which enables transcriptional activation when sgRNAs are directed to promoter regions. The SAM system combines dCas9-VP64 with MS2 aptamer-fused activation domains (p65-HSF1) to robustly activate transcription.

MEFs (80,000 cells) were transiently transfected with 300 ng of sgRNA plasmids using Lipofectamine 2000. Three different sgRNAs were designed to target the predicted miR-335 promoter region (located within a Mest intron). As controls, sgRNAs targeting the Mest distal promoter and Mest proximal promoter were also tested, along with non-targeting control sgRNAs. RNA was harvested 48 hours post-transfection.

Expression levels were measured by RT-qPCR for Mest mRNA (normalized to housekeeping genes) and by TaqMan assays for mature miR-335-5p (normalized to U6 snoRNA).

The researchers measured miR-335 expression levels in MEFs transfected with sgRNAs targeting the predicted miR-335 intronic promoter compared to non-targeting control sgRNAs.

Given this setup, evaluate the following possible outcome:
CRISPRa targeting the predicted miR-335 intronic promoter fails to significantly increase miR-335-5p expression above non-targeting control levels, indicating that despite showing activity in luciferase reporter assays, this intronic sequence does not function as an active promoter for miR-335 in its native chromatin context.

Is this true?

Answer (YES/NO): YES